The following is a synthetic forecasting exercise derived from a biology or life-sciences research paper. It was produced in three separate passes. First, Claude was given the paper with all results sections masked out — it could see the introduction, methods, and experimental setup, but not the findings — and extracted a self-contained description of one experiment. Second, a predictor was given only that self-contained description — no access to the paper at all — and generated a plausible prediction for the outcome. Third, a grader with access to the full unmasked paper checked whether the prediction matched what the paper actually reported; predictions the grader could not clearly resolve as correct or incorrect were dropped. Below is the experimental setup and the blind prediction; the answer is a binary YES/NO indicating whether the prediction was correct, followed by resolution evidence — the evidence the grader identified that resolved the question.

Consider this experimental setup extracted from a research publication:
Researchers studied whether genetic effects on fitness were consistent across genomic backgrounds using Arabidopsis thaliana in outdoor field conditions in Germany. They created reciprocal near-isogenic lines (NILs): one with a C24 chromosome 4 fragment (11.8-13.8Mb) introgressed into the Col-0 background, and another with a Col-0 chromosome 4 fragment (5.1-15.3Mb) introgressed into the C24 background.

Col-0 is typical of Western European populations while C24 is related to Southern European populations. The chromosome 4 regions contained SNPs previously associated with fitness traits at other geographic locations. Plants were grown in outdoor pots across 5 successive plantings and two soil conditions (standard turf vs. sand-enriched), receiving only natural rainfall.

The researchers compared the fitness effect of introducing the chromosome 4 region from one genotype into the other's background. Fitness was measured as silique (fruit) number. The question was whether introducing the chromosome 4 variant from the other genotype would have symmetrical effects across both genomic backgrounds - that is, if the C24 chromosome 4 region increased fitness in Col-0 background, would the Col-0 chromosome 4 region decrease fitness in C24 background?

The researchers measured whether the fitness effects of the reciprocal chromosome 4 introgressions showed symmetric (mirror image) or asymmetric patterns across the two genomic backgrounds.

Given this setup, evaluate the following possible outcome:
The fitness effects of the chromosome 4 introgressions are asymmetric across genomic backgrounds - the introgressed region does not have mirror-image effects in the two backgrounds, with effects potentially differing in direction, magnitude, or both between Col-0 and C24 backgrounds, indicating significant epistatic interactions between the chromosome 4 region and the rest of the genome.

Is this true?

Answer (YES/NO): YES